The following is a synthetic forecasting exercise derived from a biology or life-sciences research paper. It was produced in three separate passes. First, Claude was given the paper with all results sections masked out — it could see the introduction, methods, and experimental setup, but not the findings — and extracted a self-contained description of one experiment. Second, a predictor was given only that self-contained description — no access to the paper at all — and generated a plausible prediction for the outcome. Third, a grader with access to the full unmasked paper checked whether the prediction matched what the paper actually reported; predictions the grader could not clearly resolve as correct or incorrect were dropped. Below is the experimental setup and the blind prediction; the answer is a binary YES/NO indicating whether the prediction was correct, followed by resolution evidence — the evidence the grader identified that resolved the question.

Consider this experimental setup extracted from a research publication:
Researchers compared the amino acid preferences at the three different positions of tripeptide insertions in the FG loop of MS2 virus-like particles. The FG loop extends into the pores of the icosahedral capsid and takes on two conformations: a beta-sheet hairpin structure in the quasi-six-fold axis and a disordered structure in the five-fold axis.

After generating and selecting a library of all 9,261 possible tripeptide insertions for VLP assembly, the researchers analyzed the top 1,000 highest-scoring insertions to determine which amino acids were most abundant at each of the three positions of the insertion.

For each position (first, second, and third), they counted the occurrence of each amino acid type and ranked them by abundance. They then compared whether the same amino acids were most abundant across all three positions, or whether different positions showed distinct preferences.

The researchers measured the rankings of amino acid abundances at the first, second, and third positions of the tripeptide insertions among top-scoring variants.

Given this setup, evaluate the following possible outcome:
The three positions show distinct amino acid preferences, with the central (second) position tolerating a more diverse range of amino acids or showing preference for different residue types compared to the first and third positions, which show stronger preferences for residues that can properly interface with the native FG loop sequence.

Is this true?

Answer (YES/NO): YES